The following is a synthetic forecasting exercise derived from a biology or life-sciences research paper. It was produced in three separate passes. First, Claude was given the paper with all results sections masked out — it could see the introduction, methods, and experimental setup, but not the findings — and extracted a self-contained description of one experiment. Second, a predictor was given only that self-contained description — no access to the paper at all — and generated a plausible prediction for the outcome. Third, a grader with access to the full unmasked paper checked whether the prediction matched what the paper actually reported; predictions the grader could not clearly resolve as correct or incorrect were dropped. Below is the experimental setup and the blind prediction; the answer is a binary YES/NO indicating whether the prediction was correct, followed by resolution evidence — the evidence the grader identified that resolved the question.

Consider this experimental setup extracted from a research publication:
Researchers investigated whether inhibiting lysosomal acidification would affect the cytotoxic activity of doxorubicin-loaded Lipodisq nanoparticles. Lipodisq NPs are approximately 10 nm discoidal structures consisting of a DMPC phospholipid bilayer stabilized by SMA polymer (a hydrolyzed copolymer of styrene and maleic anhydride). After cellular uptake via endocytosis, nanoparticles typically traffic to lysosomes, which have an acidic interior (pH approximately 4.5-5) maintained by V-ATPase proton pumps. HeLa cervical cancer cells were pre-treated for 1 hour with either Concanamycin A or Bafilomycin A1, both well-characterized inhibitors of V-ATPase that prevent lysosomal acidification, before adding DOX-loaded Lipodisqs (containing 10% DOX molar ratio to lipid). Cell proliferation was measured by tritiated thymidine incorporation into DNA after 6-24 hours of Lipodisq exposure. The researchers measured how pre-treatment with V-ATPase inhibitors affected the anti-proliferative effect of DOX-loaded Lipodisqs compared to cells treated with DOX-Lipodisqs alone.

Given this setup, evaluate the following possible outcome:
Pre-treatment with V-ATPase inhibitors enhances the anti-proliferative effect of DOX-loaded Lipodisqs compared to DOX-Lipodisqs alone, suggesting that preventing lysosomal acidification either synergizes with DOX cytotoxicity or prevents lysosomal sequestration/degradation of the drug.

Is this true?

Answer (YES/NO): NO